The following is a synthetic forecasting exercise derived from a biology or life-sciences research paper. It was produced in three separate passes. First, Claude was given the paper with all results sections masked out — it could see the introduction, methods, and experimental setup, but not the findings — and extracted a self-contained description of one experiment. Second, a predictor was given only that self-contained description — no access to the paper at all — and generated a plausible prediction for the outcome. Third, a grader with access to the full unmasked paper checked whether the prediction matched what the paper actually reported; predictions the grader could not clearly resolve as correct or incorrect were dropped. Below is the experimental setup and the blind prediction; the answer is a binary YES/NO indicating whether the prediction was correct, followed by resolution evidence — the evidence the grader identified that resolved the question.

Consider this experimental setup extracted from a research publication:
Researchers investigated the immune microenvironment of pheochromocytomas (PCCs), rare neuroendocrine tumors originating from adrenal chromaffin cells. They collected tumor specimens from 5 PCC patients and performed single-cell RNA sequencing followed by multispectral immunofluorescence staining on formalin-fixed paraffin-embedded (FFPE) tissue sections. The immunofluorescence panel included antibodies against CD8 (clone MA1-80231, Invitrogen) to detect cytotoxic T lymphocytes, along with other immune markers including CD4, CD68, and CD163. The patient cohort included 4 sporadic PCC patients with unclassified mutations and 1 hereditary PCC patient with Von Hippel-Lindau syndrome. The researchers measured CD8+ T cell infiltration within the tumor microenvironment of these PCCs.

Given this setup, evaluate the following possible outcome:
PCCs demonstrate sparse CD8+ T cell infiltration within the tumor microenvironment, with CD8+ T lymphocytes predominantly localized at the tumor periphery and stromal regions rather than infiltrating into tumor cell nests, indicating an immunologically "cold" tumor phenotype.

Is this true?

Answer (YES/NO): YES